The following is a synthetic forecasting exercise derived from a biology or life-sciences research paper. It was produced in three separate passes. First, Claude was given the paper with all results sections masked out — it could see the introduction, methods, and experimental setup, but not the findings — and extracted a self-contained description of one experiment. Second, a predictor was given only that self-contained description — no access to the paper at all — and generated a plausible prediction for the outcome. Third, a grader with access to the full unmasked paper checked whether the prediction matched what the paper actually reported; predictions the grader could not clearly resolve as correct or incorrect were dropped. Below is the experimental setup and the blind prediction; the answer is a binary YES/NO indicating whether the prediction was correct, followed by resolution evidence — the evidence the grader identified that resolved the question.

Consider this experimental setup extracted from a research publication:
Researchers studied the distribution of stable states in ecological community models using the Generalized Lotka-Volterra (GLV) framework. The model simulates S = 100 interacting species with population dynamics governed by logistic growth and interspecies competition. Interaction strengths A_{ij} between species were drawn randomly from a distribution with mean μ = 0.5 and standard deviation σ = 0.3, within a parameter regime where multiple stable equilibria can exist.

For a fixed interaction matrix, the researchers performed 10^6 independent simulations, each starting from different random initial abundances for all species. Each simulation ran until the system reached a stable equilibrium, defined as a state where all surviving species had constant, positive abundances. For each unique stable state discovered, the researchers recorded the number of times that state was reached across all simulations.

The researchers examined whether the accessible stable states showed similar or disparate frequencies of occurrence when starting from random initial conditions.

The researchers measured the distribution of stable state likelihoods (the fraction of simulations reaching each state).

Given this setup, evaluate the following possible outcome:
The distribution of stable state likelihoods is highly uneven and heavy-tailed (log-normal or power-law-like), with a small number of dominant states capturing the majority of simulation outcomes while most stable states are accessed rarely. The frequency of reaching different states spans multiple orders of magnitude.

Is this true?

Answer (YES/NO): YES